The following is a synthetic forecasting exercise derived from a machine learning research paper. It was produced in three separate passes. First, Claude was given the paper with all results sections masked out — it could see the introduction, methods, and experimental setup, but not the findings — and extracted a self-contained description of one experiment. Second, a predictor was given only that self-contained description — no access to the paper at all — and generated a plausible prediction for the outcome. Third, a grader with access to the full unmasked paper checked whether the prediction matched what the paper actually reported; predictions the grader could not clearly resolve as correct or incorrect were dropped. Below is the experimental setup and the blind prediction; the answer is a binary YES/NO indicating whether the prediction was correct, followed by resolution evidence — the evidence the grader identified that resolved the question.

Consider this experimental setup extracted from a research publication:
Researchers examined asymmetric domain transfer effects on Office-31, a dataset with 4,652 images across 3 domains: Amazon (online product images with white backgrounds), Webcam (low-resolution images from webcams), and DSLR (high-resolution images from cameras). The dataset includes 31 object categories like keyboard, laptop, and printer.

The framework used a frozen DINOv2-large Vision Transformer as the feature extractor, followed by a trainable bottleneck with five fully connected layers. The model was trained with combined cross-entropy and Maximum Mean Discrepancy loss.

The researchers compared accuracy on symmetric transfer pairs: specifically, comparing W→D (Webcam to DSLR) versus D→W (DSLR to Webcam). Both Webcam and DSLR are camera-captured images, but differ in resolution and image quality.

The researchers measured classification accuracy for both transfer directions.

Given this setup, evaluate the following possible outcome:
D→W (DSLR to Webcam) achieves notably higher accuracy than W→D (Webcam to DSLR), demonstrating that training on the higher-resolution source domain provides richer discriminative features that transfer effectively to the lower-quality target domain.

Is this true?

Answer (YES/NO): NO